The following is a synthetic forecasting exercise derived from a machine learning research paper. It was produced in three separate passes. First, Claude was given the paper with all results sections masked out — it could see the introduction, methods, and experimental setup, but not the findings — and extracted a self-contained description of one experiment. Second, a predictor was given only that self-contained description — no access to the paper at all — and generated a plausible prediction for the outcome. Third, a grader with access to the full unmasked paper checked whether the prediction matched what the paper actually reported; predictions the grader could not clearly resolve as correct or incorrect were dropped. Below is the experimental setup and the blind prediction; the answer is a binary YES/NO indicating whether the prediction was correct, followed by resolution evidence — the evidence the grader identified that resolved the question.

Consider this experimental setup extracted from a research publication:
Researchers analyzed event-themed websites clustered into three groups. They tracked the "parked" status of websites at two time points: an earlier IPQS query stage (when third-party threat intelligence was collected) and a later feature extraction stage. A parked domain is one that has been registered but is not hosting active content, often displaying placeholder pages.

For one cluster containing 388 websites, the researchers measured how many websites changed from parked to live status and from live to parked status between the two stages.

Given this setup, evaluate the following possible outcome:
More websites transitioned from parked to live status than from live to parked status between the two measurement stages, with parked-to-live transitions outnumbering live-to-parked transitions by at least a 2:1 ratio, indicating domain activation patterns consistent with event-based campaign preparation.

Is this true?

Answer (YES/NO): NO